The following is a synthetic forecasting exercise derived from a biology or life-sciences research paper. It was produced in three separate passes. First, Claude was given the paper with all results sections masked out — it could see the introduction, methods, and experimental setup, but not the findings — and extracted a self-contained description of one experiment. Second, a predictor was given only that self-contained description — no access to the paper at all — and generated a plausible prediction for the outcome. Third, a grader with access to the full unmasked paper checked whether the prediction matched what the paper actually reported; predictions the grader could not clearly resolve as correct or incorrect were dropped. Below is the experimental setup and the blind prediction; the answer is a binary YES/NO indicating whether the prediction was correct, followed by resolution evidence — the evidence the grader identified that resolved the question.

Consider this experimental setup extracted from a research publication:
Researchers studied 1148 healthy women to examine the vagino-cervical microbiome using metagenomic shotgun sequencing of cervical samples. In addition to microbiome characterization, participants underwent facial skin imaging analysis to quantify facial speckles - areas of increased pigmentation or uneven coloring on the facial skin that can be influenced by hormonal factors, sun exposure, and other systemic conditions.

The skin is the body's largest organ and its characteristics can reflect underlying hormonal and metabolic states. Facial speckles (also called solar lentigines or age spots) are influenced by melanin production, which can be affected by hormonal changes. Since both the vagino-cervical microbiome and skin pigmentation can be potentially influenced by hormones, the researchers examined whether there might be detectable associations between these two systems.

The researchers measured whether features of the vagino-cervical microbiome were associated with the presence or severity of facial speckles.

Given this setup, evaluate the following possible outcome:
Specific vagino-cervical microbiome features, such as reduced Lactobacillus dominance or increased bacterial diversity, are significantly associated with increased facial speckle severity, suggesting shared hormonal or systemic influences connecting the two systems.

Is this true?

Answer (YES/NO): NO